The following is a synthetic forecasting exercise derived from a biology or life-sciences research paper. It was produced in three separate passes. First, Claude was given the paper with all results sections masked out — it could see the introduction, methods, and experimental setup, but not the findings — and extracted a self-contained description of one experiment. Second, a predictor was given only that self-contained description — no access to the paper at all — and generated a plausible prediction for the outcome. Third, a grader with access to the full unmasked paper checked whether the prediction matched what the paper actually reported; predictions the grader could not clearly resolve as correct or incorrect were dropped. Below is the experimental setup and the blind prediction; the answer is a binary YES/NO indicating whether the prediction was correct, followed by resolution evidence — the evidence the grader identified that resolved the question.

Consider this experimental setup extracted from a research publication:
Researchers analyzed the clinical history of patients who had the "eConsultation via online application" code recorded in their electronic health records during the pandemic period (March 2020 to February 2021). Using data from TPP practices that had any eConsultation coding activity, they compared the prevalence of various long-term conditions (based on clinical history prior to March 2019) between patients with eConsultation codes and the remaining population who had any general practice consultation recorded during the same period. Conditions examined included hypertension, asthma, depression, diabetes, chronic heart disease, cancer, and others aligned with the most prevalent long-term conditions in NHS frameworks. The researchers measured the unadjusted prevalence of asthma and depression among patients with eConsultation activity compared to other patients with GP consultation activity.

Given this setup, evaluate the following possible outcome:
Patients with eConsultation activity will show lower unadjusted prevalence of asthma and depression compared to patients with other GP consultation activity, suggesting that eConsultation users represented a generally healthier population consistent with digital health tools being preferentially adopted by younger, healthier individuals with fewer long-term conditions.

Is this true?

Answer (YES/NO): NO